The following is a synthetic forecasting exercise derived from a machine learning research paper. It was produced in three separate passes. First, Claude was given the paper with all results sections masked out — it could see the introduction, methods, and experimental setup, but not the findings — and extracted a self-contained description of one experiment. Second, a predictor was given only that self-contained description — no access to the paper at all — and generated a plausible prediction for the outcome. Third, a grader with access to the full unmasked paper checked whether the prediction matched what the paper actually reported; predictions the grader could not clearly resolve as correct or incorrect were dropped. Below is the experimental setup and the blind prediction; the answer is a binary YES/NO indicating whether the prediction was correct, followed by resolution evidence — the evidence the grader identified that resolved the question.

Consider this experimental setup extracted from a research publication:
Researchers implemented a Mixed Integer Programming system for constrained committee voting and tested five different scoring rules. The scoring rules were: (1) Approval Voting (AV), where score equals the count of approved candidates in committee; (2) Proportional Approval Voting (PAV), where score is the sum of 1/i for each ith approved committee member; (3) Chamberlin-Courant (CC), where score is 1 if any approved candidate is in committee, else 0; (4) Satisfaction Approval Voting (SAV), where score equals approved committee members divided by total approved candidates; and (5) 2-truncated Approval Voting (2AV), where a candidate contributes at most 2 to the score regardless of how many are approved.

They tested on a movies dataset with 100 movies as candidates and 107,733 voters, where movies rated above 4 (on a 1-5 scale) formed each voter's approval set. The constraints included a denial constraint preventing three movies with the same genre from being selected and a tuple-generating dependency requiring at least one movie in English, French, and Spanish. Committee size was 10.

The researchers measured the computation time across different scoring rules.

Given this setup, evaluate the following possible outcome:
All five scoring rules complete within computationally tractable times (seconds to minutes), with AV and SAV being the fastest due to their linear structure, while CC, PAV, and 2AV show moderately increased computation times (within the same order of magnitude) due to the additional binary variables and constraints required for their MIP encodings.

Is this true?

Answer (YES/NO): NO